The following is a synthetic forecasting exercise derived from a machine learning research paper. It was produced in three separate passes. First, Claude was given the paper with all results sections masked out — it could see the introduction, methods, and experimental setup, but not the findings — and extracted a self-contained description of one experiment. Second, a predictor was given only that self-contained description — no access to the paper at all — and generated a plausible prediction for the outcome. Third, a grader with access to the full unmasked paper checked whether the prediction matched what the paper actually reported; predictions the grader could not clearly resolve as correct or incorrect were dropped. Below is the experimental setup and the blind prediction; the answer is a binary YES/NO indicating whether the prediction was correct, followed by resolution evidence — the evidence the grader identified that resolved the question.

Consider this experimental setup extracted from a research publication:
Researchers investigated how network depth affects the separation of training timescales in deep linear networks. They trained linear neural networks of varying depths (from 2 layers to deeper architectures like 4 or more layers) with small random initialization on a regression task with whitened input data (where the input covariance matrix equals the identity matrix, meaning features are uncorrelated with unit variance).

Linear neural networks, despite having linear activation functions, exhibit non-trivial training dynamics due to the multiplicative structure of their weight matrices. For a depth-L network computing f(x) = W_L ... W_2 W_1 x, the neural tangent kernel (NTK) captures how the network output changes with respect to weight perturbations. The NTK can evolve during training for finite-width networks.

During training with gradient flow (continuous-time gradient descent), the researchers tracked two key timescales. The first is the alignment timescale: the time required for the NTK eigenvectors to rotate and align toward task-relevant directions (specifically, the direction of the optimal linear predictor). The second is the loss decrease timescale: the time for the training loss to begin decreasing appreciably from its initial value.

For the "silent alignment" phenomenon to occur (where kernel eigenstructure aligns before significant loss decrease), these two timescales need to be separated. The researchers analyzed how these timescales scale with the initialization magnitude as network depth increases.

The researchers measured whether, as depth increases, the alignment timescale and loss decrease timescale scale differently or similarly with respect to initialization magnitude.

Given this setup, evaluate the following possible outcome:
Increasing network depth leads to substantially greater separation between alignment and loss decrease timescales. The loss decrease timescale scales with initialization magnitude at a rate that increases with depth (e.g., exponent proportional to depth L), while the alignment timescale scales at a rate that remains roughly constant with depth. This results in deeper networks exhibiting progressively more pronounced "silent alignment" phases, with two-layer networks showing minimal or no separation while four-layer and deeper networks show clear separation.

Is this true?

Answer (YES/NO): NO